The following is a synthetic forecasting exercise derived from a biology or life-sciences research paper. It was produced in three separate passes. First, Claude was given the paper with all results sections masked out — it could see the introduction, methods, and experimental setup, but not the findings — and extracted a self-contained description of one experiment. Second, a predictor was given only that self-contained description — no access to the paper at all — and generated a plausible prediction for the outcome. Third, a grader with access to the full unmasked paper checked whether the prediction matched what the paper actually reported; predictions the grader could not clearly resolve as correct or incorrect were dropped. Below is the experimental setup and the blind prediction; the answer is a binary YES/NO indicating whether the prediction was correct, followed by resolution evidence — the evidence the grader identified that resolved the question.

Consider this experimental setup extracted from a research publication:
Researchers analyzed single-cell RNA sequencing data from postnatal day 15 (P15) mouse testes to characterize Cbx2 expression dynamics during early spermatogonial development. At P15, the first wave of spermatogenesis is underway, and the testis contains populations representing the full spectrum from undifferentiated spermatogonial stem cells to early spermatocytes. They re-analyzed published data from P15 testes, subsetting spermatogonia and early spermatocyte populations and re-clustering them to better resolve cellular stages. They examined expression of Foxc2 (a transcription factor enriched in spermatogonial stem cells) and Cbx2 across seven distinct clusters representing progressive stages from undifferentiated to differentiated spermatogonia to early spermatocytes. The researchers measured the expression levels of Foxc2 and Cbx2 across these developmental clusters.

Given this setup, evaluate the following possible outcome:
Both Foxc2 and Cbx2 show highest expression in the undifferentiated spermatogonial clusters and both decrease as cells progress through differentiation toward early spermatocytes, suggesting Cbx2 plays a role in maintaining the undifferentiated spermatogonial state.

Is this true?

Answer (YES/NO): NO